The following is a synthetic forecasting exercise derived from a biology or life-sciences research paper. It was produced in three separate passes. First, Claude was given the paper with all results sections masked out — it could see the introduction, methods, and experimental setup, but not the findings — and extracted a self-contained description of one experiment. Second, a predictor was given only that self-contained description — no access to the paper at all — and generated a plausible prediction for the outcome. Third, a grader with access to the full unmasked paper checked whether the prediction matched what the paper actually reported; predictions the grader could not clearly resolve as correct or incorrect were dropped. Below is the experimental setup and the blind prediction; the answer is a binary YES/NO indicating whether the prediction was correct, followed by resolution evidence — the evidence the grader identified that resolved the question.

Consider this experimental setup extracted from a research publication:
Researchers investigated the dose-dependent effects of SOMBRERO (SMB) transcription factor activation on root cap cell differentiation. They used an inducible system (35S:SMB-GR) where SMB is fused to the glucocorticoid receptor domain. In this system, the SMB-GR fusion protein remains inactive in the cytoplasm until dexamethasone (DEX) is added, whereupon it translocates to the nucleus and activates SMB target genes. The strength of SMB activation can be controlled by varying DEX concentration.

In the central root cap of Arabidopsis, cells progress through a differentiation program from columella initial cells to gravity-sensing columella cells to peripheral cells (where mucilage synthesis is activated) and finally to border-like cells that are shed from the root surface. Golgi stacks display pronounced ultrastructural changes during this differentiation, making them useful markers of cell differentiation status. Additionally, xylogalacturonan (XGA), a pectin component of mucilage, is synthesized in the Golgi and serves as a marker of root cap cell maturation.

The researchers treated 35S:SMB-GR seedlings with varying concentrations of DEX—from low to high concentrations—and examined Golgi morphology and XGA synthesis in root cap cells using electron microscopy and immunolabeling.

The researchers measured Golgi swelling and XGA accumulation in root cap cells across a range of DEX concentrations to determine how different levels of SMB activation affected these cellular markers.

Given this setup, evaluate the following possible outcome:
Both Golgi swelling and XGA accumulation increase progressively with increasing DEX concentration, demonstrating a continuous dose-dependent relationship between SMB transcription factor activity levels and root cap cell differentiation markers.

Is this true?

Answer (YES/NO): NO